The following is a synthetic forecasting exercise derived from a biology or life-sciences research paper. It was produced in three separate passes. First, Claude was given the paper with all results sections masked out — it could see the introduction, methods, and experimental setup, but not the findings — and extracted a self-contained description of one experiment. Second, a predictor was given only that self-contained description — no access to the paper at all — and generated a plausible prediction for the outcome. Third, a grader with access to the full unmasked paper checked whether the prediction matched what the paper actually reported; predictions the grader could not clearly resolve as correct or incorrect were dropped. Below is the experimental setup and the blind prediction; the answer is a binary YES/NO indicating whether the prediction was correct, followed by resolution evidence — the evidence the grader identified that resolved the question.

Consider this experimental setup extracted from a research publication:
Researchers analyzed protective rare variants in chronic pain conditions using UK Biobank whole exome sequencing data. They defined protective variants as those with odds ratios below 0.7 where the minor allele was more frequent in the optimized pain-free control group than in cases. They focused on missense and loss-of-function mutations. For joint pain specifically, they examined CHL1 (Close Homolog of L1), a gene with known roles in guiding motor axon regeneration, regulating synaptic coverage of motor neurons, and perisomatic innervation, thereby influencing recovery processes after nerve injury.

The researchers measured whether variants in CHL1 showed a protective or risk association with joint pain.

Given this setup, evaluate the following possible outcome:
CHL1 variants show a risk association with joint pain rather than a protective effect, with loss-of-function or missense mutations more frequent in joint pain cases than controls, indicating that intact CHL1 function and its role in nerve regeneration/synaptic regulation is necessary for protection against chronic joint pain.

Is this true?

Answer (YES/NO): NO